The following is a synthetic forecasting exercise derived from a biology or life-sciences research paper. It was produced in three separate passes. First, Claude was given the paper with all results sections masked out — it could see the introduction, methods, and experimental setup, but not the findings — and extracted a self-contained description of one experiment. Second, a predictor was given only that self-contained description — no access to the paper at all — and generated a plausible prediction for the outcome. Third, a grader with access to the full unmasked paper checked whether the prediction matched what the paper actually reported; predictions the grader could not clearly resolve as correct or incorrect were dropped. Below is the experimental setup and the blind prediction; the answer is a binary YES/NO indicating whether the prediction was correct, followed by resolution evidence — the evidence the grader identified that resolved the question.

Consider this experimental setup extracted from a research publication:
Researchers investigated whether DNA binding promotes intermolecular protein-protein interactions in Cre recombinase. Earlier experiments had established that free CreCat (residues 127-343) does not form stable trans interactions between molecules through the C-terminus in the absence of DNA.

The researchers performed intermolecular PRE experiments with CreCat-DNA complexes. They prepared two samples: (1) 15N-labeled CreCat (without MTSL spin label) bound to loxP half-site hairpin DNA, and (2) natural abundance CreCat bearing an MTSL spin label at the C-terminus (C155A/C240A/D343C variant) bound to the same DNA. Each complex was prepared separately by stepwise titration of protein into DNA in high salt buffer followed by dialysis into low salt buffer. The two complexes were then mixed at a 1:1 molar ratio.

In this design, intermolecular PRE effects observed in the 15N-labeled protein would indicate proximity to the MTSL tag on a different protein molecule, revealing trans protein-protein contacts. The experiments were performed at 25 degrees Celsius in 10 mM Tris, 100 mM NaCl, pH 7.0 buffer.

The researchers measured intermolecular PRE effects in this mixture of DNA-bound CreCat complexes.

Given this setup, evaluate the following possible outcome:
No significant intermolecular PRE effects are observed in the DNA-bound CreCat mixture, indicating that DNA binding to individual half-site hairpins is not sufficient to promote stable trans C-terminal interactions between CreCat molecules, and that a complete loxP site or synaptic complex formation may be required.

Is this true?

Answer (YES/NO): NO